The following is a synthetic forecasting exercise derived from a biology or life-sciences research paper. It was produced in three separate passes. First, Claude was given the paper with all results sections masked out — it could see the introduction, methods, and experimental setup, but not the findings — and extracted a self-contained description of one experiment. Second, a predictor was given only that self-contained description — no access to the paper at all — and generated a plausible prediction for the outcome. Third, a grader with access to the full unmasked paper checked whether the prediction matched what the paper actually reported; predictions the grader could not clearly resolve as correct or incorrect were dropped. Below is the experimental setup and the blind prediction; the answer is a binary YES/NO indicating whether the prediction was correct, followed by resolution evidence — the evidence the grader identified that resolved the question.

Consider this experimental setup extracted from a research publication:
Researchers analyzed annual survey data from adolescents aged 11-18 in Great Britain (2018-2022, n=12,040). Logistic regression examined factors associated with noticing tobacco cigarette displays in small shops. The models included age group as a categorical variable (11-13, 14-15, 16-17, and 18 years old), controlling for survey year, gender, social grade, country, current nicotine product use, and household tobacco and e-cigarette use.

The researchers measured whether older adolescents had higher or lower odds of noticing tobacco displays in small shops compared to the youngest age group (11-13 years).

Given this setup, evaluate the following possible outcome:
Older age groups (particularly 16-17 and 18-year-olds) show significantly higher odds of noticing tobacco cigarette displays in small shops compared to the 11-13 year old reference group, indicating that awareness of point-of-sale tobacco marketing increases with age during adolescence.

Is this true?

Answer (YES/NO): NO